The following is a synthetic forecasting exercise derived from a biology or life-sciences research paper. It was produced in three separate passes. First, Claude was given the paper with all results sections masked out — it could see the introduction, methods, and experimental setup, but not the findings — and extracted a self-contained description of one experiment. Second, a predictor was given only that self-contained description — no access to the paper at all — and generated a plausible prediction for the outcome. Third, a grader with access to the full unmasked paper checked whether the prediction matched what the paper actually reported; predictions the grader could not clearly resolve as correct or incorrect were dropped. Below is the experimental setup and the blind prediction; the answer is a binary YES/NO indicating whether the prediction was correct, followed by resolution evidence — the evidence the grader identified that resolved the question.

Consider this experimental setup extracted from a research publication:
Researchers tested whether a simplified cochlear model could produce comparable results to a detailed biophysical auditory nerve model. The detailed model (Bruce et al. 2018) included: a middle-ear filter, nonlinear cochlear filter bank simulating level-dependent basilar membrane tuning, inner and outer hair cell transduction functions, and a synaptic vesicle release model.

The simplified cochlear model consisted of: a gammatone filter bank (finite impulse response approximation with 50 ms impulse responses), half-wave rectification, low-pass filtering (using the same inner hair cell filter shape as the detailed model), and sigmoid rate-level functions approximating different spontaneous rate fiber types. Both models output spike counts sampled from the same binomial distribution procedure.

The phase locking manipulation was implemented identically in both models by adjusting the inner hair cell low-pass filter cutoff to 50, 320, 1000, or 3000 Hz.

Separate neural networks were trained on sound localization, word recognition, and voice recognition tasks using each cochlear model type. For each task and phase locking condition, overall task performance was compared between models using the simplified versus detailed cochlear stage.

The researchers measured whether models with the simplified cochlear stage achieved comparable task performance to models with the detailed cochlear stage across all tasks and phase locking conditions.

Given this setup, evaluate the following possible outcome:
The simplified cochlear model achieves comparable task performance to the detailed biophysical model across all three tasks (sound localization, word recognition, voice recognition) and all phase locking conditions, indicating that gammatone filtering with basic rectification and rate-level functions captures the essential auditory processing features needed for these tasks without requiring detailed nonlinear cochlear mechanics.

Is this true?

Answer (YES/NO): YES